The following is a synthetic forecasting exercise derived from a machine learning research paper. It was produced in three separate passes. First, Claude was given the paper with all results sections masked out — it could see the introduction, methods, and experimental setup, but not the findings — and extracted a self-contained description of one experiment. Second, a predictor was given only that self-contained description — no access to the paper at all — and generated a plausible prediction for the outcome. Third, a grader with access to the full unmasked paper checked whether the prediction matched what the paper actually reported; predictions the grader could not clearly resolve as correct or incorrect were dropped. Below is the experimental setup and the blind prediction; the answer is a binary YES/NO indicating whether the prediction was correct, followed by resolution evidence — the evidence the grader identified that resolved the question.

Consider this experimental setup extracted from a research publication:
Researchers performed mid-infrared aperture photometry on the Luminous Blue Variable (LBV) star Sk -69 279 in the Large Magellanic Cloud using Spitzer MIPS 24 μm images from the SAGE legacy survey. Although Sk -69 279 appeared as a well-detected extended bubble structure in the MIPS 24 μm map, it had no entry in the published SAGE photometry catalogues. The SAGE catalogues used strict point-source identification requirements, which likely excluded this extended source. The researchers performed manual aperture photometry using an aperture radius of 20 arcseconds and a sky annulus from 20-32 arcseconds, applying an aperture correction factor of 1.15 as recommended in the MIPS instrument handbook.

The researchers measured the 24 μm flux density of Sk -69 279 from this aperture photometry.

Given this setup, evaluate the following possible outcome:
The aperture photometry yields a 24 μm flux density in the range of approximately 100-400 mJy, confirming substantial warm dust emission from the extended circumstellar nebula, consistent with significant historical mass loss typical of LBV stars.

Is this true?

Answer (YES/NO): NO